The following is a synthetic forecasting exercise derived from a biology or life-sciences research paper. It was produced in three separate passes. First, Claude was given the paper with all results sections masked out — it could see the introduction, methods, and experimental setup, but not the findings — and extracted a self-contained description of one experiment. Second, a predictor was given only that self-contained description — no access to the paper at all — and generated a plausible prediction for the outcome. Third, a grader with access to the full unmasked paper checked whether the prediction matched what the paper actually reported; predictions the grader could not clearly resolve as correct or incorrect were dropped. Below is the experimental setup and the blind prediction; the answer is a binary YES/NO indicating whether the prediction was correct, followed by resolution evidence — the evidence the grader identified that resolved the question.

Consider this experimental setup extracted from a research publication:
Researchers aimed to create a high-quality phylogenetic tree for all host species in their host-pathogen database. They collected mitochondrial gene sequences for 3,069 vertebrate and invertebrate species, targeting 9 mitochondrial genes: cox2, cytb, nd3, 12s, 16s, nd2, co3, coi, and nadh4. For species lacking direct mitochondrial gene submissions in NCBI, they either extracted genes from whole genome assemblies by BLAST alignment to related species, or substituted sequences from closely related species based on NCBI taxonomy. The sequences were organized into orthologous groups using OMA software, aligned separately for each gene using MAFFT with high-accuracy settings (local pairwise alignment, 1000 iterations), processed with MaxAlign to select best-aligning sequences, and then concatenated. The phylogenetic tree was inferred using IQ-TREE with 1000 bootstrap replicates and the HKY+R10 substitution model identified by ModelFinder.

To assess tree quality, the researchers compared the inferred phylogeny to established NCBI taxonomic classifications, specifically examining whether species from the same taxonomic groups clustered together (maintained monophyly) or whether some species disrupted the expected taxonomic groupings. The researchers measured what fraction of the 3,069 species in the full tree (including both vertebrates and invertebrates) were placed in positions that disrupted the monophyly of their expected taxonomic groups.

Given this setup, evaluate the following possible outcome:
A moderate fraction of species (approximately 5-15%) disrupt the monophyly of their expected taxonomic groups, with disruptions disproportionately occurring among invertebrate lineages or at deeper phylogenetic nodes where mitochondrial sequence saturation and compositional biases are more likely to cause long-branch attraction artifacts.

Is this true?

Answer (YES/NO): NO